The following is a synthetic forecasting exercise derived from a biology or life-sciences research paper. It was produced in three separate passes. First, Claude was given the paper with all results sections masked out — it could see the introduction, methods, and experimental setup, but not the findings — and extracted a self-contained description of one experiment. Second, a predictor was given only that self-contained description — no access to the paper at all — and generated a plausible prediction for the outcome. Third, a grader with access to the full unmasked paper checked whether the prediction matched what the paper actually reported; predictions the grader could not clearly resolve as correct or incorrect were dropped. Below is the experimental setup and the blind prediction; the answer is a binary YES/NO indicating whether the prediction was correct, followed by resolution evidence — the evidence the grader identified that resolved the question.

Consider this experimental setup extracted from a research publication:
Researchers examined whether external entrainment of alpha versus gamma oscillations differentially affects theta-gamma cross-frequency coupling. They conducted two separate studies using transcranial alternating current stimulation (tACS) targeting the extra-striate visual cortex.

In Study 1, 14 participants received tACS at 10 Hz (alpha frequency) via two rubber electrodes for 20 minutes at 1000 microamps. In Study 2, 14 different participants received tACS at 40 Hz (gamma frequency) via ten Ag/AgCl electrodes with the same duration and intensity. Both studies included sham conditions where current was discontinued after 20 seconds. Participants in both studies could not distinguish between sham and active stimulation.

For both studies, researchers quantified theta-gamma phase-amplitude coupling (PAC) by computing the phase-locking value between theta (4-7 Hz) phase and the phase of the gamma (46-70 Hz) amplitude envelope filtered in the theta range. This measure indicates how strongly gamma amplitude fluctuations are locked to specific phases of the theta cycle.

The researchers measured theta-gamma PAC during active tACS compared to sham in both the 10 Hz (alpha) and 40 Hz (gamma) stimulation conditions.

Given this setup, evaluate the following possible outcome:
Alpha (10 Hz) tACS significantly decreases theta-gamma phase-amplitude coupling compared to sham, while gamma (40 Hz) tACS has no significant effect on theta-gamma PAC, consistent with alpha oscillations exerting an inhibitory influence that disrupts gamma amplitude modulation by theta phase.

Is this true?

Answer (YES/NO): NO